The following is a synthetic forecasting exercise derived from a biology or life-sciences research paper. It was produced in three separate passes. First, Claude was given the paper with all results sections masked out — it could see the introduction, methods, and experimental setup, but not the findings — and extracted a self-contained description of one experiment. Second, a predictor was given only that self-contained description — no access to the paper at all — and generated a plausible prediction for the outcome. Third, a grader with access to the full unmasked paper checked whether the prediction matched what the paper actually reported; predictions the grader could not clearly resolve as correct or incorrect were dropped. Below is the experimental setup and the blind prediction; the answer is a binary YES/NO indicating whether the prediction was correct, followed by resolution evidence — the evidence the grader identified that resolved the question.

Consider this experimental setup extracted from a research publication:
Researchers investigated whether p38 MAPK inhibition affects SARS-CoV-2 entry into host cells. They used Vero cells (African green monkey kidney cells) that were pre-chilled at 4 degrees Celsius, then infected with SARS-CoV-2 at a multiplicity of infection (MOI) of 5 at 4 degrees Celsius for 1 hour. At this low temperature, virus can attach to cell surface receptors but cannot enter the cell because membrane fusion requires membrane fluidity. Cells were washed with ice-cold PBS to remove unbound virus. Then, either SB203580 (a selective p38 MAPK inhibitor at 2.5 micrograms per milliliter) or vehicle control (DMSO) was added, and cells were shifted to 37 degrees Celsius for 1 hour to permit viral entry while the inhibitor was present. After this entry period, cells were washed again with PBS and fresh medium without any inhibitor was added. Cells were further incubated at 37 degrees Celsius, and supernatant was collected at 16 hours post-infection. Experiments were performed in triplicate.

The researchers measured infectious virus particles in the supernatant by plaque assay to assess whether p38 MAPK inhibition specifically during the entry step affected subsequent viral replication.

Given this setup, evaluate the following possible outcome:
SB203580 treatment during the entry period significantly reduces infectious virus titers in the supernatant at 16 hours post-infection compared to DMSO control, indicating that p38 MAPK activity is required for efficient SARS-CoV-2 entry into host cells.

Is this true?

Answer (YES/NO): NO